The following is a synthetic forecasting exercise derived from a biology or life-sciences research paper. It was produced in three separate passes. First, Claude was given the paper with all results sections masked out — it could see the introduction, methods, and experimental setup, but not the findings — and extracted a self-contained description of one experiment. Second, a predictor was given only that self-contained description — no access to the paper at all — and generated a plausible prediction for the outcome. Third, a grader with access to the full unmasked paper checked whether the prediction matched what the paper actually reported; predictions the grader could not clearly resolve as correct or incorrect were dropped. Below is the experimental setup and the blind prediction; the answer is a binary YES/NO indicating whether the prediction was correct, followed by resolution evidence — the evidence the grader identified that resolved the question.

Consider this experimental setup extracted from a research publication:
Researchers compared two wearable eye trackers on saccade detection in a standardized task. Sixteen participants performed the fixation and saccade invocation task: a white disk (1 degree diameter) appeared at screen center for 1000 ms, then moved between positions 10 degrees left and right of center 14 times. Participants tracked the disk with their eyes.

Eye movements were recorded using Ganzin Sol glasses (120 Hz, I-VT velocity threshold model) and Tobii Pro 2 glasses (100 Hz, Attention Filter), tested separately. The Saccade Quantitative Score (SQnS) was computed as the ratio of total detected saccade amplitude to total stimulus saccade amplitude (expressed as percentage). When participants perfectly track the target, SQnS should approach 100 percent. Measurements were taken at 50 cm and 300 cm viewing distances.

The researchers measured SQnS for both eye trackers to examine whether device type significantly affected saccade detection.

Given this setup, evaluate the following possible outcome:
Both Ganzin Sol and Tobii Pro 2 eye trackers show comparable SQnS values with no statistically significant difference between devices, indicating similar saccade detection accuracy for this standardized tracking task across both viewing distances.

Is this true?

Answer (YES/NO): YES